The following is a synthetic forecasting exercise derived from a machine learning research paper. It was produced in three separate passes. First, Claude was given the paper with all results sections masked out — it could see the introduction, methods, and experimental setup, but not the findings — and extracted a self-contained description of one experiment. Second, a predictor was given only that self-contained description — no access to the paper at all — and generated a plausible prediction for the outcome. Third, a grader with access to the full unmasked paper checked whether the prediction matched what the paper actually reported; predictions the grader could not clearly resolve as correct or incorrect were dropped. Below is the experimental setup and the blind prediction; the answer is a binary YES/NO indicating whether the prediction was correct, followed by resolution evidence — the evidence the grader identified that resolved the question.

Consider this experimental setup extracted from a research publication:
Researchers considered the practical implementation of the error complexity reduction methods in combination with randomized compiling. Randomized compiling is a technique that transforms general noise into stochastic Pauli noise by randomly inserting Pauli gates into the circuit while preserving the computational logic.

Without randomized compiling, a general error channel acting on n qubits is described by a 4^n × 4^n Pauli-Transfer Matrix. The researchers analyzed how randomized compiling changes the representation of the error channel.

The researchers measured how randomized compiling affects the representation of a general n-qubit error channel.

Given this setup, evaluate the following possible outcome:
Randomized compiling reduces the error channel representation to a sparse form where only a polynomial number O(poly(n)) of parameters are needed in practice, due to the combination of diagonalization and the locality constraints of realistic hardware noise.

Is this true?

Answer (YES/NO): NO